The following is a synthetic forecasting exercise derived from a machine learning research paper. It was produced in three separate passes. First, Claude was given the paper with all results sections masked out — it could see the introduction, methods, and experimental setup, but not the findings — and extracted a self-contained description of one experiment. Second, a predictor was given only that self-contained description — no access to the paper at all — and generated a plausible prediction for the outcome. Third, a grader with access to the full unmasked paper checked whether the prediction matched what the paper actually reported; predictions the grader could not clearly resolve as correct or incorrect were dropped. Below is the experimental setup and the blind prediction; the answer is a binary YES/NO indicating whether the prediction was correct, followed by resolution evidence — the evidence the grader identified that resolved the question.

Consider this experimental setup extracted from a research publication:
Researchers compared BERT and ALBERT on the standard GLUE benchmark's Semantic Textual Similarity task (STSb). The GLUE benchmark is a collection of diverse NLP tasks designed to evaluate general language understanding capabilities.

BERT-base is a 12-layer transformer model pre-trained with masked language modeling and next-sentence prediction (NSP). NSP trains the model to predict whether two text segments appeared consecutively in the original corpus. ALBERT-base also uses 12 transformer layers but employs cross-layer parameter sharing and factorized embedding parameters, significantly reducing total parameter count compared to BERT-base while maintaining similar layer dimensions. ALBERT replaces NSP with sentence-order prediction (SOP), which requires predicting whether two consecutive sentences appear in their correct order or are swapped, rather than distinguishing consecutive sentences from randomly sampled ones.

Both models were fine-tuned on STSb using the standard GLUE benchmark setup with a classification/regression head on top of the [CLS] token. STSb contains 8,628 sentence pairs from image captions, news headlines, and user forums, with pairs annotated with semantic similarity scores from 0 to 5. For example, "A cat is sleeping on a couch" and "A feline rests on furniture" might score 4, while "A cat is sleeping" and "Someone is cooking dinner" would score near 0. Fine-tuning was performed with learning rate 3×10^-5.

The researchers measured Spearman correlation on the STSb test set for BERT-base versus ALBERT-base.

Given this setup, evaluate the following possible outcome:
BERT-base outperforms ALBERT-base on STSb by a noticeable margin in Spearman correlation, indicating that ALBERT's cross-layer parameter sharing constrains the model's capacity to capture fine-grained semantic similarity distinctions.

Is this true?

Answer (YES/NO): NO